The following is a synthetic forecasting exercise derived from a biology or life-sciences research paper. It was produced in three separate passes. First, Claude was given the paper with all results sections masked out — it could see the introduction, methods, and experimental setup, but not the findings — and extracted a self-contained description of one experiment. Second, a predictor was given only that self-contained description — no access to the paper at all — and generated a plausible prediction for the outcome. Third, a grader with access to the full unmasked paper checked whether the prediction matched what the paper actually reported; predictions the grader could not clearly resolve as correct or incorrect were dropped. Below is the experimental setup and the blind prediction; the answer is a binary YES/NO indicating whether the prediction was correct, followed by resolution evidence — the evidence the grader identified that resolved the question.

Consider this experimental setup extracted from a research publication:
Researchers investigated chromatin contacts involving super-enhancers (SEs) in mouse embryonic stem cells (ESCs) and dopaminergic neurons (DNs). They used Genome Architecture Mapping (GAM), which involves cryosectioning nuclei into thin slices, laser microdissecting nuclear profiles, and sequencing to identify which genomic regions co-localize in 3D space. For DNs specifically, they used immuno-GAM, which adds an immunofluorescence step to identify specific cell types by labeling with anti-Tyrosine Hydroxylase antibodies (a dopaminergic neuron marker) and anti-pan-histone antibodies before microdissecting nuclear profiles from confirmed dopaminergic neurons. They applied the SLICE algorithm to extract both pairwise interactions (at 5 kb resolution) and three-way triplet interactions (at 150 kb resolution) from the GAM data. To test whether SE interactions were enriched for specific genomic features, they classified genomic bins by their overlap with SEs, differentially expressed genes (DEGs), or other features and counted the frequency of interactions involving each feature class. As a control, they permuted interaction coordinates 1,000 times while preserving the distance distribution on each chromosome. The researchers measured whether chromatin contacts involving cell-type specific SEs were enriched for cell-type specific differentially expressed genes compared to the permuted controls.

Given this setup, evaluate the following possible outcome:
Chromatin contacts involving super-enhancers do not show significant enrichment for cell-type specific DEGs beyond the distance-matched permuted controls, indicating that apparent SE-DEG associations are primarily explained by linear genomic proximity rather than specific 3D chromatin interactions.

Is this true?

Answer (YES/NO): NO